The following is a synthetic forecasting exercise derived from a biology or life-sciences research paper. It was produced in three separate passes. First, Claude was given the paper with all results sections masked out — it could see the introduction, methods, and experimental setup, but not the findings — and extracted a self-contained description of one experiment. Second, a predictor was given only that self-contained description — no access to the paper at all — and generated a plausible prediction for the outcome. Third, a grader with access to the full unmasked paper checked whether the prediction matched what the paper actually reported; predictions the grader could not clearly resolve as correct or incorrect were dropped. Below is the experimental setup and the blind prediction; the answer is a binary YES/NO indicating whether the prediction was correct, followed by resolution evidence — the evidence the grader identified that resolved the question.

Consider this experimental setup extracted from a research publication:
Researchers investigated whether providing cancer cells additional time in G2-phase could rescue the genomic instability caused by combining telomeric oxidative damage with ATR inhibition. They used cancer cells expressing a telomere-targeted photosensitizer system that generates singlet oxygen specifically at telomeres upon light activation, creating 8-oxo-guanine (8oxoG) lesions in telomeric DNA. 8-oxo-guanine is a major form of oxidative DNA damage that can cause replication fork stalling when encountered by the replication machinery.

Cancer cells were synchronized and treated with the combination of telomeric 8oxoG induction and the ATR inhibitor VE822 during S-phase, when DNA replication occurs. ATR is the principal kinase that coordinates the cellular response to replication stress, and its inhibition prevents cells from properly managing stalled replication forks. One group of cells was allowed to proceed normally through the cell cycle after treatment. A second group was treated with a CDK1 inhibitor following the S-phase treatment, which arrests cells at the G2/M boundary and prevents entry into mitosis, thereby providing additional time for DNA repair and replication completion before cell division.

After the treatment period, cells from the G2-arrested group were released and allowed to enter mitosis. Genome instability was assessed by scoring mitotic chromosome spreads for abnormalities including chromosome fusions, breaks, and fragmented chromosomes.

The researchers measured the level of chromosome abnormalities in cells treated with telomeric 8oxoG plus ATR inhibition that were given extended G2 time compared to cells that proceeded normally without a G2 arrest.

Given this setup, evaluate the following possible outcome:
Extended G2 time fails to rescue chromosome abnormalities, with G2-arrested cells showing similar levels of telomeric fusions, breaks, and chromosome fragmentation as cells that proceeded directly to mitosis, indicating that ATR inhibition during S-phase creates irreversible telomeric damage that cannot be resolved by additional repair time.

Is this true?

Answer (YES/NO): NO